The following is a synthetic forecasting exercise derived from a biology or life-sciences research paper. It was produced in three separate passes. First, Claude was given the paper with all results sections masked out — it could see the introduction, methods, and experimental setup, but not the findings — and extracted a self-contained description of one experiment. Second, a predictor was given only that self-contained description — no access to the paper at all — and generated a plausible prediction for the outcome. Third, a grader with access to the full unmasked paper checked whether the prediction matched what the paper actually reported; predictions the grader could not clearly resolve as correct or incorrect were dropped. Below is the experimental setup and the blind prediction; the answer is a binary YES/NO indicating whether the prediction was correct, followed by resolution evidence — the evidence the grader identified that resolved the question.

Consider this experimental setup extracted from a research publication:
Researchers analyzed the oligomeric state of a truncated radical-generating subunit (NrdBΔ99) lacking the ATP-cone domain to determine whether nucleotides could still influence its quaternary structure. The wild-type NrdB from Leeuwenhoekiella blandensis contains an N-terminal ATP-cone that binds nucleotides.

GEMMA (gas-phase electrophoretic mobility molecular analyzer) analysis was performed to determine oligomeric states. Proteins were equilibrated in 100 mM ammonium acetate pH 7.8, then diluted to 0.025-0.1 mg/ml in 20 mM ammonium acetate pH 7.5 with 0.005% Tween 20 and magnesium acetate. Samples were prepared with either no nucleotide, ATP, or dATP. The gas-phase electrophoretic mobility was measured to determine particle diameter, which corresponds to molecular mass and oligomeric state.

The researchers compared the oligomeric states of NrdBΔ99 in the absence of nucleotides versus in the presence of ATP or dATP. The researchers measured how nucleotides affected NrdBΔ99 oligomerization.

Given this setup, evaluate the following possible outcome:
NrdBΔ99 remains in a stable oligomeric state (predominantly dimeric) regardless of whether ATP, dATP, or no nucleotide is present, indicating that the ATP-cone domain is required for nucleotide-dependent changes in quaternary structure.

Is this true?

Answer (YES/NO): NO